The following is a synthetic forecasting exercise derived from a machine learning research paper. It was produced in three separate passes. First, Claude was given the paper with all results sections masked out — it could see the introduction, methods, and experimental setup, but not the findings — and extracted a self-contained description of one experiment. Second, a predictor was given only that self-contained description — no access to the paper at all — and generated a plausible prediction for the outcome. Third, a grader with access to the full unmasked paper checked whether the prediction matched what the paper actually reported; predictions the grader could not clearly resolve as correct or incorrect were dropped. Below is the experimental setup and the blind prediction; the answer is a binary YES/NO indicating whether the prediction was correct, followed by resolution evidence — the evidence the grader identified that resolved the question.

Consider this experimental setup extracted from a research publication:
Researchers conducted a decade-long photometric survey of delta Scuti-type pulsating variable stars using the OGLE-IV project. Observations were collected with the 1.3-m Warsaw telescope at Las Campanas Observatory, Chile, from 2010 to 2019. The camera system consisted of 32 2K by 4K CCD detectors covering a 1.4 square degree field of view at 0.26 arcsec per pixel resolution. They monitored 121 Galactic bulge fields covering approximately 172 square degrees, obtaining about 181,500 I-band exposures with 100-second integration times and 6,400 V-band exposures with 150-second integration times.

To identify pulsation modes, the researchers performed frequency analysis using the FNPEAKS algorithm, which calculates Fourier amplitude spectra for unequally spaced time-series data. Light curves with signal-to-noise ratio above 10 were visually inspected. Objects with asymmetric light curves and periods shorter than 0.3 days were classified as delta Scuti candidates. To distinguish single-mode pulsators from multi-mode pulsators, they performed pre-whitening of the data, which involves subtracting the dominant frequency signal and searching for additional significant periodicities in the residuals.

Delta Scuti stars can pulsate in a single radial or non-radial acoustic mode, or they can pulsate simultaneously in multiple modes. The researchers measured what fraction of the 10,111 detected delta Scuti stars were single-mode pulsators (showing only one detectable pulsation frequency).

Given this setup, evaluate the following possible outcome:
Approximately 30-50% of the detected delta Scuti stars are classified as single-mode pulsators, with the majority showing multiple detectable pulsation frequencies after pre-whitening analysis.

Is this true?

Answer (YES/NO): NO